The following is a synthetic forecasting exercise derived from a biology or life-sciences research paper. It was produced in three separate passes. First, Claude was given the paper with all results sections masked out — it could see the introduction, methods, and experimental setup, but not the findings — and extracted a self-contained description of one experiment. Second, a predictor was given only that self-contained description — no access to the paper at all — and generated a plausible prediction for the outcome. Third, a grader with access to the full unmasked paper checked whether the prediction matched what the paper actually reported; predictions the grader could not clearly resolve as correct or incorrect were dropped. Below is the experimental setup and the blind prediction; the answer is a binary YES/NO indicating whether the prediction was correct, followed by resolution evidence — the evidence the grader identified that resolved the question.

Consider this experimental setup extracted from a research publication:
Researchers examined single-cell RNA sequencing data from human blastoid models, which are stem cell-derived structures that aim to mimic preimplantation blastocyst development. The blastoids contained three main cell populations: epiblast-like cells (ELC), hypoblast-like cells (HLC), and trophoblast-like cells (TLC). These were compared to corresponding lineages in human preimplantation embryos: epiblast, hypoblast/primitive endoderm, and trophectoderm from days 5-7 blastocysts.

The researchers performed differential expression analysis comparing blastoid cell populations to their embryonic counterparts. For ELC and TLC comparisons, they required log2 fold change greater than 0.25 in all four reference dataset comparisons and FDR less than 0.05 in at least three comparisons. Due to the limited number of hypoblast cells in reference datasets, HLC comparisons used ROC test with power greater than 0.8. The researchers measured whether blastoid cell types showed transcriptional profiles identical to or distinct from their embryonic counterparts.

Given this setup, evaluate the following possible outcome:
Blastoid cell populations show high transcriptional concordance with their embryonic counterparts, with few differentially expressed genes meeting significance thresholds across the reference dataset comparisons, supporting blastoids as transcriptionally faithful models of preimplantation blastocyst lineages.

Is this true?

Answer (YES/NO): NO